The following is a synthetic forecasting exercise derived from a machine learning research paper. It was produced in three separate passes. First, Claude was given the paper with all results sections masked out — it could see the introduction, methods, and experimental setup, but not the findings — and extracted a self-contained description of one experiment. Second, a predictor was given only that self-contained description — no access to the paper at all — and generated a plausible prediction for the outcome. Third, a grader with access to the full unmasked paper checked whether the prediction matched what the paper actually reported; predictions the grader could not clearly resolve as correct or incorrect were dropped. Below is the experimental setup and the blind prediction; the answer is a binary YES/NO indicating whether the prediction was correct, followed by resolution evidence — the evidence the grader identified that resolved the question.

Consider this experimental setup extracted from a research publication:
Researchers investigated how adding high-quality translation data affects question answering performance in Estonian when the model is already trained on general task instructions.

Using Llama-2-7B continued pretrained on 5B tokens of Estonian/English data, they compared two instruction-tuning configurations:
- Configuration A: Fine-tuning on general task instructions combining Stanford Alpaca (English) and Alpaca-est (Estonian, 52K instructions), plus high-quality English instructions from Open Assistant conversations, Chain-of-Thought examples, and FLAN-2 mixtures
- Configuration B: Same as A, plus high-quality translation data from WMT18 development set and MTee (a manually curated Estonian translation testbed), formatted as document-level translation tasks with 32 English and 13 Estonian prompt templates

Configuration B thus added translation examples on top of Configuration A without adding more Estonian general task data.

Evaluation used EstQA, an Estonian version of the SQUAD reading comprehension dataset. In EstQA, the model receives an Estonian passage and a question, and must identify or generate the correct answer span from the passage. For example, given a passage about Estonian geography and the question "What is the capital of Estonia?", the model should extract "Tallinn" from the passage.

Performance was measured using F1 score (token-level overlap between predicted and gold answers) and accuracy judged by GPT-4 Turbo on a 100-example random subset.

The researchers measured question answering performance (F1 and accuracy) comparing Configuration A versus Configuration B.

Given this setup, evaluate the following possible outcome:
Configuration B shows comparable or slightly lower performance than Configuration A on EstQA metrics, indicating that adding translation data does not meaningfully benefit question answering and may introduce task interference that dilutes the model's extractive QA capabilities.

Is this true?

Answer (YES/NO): NO